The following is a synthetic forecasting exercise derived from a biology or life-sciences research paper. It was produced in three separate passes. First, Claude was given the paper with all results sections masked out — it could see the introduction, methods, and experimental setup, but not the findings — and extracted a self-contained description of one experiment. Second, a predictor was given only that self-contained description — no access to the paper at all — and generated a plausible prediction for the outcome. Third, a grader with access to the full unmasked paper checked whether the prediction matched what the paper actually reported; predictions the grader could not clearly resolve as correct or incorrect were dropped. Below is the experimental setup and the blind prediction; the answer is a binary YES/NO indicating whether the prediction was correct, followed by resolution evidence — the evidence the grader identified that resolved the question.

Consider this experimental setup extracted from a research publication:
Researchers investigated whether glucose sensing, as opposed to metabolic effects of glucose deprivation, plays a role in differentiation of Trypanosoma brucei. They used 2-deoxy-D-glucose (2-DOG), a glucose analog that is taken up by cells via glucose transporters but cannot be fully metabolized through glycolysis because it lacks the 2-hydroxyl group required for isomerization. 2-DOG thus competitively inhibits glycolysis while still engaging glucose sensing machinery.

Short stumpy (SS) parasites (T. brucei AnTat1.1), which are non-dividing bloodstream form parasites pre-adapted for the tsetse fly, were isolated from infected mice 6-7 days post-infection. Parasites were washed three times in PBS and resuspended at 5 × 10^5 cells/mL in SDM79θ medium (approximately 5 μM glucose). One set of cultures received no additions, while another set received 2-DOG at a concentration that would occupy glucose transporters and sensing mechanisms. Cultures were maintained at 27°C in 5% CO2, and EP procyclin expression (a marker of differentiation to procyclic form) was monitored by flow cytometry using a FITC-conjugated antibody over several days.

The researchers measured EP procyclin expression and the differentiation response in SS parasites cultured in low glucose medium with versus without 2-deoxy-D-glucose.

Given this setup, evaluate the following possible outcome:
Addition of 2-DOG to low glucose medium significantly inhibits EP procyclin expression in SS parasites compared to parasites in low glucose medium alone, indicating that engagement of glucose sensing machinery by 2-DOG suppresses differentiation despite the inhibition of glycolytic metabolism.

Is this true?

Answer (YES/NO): NO